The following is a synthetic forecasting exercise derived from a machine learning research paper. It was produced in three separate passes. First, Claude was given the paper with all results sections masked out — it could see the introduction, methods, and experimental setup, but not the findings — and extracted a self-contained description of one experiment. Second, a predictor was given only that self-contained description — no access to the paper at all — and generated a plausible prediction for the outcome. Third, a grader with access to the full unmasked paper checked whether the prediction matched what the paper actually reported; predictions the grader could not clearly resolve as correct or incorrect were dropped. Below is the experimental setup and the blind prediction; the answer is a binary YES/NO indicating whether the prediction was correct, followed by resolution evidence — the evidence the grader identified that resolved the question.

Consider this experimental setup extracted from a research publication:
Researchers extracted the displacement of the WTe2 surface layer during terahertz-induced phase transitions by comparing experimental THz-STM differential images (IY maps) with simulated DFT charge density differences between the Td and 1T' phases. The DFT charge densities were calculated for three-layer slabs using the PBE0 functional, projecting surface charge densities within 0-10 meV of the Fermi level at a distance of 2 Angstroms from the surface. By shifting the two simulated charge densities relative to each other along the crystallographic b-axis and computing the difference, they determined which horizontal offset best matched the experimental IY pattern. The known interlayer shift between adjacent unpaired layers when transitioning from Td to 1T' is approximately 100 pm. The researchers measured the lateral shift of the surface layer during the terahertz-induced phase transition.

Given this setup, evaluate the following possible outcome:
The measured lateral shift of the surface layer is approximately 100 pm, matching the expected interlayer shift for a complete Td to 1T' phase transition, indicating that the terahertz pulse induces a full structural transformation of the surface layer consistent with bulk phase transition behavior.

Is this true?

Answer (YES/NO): NO